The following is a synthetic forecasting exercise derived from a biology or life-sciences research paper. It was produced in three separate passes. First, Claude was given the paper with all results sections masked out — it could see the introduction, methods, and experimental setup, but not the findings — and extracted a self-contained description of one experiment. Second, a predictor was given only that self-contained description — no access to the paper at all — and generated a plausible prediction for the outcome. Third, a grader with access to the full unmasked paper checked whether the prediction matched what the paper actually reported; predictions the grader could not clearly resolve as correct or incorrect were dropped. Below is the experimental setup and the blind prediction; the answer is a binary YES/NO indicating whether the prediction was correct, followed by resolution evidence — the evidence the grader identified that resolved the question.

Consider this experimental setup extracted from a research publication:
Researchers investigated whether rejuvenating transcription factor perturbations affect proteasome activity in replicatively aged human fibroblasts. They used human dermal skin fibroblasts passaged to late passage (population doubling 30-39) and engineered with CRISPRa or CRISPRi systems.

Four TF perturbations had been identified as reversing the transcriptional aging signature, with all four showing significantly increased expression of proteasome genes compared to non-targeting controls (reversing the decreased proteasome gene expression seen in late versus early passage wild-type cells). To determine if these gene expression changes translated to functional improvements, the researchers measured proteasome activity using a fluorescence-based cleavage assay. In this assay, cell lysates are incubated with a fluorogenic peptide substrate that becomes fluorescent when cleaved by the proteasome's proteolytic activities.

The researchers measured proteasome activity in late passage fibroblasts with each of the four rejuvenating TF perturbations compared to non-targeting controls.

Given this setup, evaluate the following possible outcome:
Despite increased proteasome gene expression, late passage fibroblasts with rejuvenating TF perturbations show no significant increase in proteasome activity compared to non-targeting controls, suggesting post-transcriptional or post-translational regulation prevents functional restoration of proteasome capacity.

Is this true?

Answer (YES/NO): NO